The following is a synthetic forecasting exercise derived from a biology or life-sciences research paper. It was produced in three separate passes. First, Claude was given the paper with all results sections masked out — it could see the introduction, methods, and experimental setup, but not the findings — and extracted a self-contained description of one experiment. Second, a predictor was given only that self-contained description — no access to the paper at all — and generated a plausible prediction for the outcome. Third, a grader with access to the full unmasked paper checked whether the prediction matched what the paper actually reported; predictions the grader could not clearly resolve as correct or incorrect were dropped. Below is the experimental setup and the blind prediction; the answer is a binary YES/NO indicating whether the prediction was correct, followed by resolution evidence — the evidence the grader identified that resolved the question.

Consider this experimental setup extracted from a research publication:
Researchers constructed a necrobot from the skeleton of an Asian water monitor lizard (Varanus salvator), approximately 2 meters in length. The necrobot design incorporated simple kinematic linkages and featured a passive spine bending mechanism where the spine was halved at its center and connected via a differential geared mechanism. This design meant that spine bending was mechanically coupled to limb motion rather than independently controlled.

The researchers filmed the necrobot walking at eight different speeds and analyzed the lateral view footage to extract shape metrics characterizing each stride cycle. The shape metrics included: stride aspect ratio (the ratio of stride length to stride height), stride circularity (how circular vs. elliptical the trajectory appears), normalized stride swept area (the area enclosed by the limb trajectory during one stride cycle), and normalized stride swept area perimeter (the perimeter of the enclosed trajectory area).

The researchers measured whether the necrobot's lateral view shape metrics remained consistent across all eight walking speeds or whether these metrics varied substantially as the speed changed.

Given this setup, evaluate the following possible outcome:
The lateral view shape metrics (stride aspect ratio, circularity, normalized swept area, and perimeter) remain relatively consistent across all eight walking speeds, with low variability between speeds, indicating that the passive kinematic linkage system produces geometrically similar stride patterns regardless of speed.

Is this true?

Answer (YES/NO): YES